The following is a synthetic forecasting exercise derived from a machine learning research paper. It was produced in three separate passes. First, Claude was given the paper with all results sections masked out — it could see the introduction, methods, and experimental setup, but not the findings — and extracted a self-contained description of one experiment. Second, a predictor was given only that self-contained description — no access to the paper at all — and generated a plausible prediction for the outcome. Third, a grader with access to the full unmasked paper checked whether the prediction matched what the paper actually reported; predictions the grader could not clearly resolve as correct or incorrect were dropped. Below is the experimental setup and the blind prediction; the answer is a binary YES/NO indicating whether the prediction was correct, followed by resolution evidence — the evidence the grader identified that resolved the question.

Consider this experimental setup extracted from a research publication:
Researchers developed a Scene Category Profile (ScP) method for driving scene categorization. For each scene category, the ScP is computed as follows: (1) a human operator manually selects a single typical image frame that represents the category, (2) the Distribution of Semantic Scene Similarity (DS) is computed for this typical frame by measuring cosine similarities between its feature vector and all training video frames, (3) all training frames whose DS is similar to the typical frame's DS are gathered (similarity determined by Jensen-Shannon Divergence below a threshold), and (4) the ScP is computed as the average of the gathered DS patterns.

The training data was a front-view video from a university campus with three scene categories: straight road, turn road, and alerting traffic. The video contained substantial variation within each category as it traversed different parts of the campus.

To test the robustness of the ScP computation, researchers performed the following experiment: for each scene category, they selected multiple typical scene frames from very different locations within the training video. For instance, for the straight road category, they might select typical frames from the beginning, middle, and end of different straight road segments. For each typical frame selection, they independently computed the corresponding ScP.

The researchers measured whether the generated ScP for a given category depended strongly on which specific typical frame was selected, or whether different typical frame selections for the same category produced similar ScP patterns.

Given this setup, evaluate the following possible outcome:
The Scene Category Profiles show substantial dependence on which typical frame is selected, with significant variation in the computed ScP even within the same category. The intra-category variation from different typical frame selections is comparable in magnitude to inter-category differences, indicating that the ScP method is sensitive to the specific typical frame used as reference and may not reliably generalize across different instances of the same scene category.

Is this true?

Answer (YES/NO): NO